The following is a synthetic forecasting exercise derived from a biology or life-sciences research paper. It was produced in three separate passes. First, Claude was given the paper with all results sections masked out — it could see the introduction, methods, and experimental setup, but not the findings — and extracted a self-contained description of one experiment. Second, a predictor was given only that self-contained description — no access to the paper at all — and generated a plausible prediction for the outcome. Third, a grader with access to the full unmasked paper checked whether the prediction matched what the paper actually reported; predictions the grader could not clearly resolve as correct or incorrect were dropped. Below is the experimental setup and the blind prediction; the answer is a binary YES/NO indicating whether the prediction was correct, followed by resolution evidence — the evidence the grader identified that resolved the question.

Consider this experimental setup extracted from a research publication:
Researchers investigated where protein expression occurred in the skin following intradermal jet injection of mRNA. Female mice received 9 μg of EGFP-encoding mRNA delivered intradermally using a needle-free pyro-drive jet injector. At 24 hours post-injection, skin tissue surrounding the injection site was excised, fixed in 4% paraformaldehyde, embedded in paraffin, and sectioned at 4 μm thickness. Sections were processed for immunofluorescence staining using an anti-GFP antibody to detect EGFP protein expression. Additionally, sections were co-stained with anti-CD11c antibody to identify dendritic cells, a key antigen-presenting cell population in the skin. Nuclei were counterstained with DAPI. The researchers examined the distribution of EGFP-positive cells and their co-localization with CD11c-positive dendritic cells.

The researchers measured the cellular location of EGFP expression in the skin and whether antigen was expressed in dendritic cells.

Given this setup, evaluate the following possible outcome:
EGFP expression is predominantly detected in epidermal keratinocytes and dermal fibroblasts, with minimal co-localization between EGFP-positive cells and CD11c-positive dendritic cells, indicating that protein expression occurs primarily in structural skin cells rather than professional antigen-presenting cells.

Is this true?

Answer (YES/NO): NO